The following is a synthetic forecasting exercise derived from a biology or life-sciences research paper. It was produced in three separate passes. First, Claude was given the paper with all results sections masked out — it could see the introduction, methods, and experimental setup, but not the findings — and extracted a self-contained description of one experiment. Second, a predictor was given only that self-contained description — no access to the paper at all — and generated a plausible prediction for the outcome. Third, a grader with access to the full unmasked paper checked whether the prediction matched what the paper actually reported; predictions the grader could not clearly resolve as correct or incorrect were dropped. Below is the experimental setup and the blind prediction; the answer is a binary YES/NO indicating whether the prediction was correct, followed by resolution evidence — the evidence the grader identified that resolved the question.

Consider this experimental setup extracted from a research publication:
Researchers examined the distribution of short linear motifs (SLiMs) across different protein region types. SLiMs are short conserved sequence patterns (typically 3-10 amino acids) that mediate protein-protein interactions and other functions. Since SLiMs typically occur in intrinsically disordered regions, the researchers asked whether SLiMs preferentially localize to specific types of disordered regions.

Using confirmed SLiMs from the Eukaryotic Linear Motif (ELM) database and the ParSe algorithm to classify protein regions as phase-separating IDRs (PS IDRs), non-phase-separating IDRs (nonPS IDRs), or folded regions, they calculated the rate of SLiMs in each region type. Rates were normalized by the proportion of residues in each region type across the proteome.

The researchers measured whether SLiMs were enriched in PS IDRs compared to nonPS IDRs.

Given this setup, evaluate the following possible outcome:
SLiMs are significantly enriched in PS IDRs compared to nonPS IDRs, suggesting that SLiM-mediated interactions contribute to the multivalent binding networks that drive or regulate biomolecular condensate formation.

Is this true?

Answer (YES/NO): NO